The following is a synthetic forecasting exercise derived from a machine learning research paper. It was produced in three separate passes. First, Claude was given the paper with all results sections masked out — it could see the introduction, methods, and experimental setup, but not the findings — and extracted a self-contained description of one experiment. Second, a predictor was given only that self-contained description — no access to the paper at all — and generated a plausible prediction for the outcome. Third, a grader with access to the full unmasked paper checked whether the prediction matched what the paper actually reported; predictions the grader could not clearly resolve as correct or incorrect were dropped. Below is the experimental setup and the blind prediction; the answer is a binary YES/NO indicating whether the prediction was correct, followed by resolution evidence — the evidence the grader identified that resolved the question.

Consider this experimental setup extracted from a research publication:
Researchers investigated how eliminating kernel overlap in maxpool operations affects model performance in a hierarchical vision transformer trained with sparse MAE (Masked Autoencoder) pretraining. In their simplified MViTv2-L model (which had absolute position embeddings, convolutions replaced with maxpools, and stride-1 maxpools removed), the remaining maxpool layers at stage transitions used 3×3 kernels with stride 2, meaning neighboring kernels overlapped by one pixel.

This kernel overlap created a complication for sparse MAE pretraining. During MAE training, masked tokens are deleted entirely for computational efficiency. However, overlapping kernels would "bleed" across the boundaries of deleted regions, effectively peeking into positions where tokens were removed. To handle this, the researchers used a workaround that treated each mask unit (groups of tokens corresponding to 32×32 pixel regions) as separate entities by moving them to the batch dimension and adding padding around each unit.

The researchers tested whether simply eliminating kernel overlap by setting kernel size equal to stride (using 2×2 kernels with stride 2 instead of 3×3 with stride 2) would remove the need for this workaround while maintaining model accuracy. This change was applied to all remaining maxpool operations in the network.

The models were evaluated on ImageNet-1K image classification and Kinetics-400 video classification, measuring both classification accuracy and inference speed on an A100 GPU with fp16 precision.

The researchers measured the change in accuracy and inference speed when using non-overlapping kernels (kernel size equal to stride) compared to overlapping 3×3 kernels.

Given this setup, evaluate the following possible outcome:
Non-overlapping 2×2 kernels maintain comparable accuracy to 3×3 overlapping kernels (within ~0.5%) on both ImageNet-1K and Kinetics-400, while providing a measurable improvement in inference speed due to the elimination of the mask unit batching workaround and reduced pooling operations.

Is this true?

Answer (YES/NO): NO